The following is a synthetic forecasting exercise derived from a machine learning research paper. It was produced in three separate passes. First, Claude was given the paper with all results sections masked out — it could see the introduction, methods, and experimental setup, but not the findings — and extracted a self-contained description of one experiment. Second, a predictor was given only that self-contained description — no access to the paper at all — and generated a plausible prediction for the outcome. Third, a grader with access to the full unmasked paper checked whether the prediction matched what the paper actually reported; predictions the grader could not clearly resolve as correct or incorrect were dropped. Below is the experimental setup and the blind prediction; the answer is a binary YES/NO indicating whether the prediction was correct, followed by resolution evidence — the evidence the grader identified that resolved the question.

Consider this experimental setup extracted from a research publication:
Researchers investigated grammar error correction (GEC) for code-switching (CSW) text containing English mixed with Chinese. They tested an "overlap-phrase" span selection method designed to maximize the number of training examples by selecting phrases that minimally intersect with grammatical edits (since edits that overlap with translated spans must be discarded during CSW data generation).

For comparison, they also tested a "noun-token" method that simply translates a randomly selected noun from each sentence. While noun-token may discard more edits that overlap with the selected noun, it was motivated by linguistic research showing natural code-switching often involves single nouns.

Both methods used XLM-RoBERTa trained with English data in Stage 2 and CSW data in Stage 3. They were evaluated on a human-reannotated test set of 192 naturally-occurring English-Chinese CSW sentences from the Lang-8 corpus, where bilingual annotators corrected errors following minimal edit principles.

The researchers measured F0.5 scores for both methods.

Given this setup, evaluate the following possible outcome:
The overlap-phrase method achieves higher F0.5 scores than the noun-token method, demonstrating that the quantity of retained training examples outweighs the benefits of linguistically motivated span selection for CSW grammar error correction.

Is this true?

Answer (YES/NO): NO